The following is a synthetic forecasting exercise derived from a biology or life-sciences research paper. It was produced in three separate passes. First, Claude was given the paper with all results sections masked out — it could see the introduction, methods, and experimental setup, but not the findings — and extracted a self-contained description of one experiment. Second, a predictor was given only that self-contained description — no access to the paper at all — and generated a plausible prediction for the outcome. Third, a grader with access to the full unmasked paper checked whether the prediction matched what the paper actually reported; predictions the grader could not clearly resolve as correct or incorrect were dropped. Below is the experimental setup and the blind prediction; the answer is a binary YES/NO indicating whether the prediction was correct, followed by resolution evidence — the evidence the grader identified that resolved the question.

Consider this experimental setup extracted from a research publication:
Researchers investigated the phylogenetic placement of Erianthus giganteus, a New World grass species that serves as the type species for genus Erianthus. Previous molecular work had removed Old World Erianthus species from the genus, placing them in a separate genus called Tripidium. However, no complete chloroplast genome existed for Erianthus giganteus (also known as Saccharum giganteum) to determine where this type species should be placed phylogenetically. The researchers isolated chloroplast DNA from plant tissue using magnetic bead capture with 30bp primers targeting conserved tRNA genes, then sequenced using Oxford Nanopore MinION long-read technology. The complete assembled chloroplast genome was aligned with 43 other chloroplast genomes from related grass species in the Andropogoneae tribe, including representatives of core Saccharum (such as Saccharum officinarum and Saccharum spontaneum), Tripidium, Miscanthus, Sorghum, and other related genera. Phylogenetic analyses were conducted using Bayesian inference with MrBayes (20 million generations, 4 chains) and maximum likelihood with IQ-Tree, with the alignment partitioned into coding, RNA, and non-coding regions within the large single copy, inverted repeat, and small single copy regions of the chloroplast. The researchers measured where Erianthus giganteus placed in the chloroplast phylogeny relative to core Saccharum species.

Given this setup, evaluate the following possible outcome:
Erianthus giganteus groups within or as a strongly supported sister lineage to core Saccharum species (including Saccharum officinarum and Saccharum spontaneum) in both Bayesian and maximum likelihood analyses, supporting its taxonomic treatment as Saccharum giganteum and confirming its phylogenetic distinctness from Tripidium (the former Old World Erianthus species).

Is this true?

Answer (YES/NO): NO